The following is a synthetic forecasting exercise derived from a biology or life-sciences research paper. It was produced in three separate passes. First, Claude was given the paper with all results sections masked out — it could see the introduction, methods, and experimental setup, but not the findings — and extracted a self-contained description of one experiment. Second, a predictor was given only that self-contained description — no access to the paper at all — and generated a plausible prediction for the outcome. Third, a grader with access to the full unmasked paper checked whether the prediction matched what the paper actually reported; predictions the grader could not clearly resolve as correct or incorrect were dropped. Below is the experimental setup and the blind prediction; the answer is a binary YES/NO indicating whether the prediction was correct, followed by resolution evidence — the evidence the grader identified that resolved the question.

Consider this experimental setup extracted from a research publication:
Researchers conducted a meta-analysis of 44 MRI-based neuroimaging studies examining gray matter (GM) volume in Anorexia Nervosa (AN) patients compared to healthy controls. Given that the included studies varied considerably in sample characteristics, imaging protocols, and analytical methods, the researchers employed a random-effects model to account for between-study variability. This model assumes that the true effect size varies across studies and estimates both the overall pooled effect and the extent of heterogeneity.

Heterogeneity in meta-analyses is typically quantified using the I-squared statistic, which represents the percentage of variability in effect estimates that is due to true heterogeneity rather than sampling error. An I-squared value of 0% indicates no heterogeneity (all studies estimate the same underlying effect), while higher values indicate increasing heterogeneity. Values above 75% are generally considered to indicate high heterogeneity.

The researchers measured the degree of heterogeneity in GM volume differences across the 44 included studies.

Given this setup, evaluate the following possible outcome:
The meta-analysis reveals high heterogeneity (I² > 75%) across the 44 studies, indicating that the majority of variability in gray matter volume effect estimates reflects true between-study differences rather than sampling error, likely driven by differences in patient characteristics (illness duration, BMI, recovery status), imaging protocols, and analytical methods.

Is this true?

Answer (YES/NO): NO